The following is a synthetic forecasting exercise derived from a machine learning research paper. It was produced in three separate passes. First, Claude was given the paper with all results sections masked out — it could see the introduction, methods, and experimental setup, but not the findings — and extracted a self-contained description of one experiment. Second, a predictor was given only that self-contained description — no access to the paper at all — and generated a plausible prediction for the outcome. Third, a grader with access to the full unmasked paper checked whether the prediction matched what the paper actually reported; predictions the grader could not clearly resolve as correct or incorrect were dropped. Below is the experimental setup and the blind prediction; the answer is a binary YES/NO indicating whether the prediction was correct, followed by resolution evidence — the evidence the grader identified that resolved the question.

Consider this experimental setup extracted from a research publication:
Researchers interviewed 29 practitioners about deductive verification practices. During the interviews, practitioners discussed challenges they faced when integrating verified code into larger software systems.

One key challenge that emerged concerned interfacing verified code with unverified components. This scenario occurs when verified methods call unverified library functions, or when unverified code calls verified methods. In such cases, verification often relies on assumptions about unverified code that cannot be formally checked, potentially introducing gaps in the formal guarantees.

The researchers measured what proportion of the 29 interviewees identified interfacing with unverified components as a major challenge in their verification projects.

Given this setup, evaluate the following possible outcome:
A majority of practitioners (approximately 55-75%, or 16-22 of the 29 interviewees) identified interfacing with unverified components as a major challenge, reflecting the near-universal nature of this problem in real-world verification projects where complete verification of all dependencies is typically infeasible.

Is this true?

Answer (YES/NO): NO